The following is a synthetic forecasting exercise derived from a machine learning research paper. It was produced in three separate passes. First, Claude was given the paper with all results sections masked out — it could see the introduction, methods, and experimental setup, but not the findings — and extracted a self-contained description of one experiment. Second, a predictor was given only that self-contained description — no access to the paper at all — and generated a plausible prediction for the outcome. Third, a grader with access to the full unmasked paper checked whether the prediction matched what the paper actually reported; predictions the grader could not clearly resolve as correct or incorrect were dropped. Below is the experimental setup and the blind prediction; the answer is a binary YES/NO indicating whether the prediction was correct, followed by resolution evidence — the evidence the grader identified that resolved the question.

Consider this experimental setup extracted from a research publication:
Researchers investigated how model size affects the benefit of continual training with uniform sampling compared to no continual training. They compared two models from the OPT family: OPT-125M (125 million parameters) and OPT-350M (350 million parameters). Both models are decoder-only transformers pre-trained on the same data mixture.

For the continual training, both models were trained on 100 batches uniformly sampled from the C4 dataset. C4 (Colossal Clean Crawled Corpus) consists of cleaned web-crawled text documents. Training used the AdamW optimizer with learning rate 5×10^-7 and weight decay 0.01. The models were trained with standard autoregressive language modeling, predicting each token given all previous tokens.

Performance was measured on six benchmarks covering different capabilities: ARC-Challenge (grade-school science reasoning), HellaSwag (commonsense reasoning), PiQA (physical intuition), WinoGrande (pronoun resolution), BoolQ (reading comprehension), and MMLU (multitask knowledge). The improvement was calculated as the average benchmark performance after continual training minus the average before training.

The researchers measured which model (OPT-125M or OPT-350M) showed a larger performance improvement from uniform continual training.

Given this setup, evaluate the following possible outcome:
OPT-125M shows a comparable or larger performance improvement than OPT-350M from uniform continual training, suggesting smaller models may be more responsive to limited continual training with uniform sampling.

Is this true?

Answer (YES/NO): NO